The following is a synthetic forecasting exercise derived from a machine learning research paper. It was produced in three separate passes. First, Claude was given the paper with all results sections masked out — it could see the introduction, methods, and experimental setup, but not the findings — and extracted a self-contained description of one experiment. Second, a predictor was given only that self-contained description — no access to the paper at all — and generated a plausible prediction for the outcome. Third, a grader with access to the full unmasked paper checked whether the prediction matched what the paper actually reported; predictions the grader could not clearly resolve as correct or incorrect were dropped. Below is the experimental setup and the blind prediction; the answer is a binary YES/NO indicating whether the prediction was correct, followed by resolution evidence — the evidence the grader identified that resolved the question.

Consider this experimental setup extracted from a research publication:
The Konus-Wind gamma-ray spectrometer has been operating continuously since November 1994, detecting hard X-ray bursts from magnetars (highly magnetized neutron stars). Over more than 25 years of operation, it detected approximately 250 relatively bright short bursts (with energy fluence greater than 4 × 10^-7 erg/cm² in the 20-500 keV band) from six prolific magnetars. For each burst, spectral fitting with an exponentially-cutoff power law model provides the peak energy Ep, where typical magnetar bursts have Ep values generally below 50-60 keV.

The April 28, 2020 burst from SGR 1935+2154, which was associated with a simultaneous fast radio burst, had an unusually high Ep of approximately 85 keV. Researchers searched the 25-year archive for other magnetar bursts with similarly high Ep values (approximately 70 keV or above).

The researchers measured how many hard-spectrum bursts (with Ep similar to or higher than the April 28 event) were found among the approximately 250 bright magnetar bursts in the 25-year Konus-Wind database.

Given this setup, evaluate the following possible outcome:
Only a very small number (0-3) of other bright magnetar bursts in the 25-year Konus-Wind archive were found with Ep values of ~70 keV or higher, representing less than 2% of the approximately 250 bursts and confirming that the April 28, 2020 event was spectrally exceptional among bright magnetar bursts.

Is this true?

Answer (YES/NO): NO